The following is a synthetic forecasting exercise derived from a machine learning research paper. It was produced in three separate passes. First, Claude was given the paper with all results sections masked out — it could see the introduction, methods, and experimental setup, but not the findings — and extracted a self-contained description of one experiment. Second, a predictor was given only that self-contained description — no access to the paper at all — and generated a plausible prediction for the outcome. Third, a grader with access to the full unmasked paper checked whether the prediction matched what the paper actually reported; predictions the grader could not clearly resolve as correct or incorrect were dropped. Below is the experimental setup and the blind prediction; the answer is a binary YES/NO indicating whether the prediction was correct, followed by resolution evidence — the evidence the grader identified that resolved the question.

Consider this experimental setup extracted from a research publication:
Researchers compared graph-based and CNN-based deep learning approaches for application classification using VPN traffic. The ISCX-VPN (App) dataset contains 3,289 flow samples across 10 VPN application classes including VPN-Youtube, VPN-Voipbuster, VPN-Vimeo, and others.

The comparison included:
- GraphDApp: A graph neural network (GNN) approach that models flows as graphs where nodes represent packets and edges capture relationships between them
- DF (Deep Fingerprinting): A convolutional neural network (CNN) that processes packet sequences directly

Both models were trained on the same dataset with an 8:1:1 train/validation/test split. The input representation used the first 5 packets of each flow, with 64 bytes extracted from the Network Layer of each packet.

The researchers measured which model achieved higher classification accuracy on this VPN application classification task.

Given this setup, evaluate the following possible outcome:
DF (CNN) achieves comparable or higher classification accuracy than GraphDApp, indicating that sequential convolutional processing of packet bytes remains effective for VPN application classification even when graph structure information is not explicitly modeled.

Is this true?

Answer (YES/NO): NO